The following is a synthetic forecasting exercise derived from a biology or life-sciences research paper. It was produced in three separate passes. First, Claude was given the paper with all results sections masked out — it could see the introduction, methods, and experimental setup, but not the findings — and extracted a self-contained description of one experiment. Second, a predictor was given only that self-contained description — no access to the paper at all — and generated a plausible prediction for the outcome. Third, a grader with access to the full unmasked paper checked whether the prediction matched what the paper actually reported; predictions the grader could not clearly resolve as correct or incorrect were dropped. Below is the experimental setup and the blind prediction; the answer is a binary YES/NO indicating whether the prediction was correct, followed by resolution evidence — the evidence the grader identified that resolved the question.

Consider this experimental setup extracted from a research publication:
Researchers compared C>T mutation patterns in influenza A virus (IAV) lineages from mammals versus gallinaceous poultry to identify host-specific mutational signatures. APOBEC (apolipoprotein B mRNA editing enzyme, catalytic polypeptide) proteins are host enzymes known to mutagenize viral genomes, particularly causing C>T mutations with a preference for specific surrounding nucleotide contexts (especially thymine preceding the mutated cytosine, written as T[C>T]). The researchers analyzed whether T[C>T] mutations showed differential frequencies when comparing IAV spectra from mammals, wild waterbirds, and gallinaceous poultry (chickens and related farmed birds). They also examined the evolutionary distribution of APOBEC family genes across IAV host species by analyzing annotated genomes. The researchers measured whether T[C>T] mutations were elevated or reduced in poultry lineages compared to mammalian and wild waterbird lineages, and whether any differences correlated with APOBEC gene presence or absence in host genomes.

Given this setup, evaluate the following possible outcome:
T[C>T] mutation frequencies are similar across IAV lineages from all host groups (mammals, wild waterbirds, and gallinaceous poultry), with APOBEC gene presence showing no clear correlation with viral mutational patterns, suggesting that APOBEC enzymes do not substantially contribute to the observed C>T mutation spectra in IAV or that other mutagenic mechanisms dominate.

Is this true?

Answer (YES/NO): NO